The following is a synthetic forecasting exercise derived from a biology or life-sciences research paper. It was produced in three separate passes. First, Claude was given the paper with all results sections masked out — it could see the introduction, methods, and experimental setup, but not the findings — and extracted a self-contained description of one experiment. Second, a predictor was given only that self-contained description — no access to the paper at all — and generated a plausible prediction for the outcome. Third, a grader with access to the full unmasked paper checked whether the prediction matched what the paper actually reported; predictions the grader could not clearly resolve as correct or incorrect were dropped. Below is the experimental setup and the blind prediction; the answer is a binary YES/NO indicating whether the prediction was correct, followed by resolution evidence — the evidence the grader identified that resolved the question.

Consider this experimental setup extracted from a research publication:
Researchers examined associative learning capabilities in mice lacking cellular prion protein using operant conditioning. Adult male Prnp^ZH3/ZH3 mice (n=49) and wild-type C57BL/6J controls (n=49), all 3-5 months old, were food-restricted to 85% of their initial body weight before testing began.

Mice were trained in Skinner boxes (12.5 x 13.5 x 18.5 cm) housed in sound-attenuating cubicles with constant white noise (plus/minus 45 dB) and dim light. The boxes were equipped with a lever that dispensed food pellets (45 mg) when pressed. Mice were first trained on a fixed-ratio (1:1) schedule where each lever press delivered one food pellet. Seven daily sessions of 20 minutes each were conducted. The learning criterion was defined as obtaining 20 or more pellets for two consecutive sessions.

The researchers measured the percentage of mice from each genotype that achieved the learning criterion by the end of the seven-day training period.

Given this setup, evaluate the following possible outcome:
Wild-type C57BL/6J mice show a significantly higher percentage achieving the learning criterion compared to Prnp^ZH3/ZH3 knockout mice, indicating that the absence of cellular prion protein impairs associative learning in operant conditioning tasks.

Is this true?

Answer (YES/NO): YES